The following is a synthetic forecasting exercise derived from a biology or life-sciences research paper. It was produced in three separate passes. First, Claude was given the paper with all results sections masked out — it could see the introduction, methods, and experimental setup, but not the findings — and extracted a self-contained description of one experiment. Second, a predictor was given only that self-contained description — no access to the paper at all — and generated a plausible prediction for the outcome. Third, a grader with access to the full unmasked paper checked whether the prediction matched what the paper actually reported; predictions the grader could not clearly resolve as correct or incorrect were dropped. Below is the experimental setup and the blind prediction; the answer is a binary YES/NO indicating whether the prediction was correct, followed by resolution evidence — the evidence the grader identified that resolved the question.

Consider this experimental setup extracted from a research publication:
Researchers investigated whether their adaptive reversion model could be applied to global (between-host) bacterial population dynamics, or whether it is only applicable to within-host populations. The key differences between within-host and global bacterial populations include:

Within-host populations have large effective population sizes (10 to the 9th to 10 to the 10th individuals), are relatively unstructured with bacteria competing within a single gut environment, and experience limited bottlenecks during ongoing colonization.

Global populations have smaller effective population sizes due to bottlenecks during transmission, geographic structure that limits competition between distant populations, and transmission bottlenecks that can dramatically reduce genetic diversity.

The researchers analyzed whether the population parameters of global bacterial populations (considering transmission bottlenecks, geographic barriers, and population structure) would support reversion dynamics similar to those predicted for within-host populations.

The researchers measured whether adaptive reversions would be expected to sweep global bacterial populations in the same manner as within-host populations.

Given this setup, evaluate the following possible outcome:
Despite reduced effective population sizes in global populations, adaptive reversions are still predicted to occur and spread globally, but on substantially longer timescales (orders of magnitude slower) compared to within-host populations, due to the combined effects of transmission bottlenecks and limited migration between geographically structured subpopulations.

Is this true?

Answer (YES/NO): NO